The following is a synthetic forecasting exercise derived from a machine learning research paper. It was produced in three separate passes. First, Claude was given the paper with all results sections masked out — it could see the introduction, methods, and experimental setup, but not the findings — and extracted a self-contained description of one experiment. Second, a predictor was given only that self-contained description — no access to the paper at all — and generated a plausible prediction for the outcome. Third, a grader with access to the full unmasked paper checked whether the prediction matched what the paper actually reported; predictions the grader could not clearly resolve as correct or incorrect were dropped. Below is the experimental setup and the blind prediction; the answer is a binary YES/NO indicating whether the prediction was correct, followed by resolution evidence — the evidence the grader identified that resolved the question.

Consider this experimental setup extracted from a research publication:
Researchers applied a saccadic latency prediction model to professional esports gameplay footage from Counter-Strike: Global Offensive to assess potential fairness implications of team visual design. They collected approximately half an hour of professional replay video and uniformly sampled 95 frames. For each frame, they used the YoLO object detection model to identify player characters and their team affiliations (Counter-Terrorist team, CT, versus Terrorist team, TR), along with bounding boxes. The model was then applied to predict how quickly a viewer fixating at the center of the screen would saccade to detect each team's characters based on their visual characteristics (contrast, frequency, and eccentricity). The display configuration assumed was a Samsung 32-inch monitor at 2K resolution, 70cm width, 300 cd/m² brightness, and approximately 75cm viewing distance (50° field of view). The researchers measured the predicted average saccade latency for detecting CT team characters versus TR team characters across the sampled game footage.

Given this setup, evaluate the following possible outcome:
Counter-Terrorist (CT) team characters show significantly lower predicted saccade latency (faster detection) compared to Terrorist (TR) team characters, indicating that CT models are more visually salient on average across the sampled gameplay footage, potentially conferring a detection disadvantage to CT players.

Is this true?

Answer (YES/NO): YES